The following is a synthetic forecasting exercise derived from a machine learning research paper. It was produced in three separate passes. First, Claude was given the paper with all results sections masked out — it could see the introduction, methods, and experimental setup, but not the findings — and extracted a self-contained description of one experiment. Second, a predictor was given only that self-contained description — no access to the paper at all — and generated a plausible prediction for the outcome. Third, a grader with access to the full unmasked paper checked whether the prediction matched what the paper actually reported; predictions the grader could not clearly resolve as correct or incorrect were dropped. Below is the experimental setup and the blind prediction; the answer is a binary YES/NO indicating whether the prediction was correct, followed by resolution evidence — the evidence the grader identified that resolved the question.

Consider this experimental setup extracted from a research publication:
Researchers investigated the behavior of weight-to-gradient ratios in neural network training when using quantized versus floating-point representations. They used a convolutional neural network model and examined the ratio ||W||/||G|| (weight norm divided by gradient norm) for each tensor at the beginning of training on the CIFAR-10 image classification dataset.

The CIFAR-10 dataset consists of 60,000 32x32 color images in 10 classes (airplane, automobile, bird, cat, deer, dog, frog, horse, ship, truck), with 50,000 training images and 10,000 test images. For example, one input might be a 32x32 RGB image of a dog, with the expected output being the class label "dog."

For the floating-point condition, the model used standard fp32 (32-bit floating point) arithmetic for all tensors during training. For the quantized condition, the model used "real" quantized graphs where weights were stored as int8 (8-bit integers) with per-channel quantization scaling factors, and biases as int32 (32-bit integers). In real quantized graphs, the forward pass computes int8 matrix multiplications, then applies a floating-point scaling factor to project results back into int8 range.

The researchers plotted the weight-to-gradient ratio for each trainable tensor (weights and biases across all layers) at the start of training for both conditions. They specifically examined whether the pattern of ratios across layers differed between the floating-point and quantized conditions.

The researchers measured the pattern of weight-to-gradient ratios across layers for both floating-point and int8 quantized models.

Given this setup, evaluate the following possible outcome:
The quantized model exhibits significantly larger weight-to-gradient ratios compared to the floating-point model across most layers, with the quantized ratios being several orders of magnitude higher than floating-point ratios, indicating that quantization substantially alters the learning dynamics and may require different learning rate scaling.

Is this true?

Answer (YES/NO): YES